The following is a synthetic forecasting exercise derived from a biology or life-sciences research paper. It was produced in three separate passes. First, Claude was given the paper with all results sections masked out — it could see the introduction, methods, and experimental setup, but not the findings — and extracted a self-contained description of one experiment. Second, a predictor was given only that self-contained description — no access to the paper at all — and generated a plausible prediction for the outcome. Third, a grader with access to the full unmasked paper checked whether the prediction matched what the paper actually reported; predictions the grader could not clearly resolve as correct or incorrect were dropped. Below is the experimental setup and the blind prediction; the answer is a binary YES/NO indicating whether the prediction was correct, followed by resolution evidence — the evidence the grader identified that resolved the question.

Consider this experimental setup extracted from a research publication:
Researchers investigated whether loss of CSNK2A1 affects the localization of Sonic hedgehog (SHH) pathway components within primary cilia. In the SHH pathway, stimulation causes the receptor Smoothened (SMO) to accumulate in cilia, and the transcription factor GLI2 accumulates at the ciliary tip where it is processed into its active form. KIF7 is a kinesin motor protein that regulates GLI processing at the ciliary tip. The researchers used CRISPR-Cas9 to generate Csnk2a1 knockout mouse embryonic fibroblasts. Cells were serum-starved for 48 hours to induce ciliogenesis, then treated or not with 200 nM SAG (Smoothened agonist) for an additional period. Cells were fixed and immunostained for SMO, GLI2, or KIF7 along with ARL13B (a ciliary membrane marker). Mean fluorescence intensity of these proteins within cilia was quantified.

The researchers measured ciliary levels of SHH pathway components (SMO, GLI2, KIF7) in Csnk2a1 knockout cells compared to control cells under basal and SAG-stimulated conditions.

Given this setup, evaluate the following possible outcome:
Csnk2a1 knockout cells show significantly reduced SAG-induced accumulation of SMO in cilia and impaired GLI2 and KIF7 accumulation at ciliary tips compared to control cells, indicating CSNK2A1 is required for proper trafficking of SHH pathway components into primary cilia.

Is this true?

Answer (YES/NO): NO